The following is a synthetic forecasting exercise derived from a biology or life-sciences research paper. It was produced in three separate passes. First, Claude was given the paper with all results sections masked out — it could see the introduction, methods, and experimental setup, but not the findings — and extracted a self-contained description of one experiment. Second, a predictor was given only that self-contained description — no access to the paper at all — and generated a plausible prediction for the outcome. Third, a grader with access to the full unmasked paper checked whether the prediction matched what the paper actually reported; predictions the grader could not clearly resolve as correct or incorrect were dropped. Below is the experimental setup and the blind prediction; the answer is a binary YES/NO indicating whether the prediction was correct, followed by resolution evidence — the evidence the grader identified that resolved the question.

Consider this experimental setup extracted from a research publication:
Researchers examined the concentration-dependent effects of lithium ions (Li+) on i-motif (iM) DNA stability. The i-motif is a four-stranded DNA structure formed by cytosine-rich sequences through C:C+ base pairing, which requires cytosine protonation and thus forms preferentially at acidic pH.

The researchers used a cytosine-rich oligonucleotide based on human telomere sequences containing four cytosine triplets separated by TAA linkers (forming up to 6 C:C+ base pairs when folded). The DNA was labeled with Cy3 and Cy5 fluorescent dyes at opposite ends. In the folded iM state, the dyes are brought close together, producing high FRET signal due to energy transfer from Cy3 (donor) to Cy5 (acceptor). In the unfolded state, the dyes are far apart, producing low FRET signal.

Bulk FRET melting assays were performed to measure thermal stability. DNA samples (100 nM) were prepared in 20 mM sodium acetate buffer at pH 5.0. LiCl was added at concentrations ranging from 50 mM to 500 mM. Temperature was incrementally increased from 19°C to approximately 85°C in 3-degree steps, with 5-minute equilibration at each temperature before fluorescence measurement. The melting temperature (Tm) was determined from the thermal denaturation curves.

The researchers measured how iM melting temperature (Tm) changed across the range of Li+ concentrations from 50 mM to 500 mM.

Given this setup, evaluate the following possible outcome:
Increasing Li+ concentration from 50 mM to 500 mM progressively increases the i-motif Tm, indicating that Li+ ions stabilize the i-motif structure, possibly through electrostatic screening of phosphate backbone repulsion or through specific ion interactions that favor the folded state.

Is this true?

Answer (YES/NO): NO